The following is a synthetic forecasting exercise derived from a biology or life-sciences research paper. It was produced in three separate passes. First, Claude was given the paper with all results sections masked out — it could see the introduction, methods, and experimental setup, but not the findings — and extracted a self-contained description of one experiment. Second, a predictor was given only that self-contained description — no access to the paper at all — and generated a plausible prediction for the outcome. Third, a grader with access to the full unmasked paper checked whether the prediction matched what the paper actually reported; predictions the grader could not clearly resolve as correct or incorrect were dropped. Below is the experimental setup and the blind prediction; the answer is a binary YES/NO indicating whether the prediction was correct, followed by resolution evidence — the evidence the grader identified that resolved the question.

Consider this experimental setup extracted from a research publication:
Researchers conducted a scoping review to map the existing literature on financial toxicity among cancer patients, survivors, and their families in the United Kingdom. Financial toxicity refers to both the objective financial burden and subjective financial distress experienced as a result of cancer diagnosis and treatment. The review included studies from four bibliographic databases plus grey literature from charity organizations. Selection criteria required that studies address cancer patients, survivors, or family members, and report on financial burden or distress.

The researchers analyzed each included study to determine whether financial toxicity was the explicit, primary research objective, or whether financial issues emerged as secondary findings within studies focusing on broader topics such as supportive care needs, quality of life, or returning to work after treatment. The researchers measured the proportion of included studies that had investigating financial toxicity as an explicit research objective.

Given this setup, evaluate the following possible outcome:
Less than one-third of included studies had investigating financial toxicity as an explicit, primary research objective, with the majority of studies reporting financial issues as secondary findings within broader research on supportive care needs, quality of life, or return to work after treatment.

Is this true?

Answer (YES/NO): YES